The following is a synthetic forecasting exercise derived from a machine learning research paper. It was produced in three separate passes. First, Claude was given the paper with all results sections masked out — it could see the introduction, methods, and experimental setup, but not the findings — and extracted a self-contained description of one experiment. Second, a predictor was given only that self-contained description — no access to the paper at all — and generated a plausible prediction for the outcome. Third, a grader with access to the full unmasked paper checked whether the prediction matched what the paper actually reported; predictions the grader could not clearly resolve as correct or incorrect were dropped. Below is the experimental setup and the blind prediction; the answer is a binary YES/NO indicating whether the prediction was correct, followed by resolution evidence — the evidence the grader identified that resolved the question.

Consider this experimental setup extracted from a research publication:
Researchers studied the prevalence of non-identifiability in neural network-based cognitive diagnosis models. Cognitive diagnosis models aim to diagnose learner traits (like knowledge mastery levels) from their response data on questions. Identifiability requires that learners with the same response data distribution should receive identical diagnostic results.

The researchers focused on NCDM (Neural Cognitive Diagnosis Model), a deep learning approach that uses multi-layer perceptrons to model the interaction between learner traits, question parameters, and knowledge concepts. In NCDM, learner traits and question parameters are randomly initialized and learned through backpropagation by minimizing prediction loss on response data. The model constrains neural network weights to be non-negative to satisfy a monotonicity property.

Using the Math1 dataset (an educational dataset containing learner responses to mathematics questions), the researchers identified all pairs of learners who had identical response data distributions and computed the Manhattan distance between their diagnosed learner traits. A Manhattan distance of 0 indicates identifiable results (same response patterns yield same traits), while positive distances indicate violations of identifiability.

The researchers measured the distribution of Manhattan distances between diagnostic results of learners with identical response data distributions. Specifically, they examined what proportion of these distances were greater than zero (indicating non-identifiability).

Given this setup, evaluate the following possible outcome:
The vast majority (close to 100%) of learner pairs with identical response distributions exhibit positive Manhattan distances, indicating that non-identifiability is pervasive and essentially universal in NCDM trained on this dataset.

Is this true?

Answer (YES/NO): NO